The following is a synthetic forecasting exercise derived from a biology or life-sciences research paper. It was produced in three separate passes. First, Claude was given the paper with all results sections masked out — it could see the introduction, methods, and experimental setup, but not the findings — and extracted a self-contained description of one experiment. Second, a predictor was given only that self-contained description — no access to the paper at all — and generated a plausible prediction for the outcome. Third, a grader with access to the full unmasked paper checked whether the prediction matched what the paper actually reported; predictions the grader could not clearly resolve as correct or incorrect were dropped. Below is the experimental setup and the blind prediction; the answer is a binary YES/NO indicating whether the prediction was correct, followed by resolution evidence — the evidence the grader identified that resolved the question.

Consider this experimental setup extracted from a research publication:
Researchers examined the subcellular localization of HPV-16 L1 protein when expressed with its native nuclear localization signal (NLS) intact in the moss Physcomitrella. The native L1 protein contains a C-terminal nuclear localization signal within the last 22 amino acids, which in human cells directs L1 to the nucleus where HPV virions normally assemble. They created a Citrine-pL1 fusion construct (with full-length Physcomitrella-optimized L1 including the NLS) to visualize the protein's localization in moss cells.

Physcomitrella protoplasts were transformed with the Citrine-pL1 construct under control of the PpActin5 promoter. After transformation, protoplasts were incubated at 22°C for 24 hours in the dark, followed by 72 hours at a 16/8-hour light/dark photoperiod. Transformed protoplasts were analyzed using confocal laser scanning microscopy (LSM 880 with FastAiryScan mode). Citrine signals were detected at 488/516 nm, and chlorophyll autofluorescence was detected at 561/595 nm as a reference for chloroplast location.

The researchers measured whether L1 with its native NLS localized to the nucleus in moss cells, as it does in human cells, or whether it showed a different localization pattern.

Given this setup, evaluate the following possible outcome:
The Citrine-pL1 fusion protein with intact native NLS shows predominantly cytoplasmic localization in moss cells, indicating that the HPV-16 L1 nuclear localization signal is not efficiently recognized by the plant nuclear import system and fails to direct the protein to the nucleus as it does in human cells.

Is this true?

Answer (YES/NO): NO